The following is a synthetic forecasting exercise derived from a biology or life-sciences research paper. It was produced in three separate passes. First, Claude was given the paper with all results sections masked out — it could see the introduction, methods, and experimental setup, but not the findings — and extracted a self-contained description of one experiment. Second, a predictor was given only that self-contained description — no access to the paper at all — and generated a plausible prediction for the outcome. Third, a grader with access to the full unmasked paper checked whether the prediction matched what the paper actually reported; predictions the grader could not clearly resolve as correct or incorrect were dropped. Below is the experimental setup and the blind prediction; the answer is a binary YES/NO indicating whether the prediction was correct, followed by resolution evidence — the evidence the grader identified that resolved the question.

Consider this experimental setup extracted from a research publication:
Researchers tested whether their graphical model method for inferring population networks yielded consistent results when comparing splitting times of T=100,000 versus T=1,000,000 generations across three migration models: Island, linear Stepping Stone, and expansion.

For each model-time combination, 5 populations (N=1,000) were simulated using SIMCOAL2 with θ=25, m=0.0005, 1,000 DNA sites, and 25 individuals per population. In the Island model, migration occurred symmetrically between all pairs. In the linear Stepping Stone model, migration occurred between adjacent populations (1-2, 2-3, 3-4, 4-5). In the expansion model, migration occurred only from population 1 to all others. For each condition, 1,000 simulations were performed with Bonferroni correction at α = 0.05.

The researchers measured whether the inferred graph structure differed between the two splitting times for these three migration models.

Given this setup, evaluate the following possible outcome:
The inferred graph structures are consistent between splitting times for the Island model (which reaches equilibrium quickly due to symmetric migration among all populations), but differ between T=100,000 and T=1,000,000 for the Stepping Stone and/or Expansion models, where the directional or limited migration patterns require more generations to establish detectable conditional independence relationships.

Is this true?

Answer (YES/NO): NO